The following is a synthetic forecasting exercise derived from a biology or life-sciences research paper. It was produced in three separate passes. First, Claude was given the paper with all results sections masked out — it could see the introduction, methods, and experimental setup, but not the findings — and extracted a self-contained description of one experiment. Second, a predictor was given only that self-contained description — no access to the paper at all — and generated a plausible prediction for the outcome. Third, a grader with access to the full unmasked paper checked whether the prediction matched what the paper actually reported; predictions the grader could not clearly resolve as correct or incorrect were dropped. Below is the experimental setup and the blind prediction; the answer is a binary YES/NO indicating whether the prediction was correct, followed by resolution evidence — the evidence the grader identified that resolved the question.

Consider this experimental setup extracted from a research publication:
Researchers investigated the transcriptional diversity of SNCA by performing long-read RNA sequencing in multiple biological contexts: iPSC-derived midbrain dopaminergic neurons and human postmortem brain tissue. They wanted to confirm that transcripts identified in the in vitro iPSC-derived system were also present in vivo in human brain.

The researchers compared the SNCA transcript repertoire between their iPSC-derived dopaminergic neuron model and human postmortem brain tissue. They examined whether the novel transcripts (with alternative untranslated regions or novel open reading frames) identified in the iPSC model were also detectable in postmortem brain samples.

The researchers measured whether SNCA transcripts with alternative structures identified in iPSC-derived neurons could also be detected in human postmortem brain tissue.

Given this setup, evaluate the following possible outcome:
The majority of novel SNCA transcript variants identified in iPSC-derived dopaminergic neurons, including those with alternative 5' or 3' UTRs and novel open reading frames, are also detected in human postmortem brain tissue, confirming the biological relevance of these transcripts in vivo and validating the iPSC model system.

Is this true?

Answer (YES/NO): NO